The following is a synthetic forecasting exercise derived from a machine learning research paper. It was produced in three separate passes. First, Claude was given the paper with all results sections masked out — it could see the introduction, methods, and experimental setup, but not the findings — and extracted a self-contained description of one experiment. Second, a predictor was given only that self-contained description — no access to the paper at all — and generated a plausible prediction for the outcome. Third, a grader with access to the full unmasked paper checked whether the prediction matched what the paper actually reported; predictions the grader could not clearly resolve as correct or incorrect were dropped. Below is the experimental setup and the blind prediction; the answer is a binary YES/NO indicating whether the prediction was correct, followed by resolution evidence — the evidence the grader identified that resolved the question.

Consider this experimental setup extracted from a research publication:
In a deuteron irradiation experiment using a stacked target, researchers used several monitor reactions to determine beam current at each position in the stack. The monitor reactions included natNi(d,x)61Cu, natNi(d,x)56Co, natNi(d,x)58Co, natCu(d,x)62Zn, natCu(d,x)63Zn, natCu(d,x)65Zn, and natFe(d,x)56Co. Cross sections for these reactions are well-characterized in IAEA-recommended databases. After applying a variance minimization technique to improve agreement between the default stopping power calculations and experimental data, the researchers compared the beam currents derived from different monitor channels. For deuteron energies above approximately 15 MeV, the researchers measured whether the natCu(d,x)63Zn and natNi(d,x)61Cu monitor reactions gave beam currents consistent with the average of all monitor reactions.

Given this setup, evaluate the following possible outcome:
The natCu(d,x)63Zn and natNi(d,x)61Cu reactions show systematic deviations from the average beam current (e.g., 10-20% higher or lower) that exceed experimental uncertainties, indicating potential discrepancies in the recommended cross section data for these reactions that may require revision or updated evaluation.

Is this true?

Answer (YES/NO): YES